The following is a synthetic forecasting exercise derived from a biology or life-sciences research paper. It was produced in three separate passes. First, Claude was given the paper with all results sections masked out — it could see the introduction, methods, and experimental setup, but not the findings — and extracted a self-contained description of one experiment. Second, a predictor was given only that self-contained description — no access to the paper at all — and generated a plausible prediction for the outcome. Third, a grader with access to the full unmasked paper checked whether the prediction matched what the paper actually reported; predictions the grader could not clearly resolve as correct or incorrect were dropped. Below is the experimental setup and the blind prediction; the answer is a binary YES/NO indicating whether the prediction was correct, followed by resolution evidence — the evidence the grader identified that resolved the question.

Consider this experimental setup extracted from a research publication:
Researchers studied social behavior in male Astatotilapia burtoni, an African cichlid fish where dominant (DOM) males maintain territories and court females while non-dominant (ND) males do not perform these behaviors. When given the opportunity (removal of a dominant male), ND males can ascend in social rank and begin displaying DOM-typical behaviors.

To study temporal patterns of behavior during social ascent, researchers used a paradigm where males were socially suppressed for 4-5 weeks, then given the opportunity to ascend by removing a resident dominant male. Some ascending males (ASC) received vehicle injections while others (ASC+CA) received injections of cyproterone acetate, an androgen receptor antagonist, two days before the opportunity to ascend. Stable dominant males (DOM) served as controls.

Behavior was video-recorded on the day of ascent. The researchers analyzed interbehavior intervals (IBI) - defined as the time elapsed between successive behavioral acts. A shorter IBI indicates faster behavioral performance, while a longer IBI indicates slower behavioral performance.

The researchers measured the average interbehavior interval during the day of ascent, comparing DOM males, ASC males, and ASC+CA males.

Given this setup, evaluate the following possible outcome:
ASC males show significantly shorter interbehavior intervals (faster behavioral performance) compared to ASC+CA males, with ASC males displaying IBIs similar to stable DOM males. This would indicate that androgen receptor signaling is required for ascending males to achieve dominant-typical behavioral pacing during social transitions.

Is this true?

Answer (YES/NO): NO